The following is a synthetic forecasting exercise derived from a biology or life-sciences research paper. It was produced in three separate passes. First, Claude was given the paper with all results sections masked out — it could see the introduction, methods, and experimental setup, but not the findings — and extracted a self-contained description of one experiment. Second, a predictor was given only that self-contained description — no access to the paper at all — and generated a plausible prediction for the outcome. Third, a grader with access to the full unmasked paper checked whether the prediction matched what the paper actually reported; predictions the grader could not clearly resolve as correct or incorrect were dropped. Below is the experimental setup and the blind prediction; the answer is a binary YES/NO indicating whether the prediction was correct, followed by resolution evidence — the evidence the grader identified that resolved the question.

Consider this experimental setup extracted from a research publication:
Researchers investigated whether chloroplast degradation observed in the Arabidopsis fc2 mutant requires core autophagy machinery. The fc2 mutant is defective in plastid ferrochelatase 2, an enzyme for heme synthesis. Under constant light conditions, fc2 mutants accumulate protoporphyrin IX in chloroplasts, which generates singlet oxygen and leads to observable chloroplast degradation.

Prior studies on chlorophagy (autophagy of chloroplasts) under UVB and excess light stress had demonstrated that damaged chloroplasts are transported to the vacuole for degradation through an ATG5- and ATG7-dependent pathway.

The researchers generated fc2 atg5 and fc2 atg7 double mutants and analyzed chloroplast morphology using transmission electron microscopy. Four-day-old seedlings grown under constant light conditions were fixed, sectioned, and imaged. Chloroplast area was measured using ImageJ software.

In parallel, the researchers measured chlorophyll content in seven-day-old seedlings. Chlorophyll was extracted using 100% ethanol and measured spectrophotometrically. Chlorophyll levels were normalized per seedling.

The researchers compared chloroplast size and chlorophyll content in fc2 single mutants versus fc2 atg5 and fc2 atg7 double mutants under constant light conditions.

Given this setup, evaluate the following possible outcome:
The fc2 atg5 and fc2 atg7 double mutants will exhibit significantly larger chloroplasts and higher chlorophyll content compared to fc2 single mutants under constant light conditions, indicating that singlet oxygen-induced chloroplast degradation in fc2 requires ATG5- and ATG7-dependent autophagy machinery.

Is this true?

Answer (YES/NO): NO